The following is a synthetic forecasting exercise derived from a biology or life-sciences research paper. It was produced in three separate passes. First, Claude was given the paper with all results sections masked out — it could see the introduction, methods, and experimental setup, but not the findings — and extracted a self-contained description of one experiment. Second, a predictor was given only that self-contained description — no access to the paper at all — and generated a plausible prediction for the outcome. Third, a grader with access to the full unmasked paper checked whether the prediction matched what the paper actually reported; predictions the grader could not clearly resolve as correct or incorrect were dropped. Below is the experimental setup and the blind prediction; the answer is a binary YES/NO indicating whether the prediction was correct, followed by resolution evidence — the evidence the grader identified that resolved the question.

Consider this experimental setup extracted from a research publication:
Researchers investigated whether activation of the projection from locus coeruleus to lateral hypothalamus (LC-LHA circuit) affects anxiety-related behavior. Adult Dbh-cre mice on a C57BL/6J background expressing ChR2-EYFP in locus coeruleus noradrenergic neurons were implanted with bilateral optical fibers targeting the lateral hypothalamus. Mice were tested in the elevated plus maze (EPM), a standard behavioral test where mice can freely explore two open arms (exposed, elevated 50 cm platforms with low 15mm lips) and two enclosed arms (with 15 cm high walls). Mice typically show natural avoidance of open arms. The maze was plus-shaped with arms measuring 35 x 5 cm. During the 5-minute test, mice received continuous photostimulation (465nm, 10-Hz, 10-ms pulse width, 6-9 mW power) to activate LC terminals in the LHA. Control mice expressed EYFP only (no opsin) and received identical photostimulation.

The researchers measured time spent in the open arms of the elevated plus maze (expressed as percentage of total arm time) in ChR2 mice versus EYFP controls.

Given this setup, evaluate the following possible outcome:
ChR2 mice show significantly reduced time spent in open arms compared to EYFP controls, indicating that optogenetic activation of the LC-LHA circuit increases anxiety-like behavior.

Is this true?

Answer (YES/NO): NO